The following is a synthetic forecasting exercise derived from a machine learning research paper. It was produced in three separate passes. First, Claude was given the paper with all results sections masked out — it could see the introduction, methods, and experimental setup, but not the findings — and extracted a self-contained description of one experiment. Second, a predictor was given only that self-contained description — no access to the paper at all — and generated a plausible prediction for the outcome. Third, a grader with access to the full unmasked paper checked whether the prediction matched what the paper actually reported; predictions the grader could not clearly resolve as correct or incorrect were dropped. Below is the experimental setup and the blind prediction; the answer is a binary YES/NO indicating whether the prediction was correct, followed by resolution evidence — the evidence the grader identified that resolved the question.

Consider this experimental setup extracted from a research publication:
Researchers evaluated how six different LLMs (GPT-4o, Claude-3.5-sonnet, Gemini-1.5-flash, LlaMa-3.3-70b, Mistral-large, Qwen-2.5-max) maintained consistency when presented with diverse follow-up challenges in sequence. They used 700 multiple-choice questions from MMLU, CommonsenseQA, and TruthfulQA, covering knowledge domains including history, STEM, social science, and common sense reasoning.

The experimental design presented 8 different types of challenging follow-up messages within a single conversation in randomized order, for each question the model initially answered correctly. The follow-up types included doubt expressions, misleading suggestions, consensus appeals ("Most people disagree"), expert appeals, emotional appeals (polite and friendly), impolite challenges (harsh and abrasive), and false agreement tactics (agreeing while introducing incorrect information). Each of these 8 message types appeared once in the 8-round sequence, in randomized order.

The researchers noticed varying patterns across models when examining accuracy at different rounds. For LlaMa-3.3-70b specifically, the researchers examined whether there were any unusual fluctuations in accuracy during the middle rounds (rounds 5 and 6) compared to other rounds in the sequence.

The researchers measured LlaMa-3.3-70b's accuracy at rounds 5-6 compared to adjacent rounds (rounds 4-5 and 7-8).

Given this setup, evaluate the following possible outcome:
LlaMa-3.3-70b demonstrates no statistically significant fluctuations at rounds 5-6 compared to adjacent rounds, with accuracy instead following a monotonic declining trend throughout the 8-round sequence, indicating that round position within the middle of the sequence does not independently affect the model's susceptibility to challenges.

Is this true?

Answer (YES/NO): NO